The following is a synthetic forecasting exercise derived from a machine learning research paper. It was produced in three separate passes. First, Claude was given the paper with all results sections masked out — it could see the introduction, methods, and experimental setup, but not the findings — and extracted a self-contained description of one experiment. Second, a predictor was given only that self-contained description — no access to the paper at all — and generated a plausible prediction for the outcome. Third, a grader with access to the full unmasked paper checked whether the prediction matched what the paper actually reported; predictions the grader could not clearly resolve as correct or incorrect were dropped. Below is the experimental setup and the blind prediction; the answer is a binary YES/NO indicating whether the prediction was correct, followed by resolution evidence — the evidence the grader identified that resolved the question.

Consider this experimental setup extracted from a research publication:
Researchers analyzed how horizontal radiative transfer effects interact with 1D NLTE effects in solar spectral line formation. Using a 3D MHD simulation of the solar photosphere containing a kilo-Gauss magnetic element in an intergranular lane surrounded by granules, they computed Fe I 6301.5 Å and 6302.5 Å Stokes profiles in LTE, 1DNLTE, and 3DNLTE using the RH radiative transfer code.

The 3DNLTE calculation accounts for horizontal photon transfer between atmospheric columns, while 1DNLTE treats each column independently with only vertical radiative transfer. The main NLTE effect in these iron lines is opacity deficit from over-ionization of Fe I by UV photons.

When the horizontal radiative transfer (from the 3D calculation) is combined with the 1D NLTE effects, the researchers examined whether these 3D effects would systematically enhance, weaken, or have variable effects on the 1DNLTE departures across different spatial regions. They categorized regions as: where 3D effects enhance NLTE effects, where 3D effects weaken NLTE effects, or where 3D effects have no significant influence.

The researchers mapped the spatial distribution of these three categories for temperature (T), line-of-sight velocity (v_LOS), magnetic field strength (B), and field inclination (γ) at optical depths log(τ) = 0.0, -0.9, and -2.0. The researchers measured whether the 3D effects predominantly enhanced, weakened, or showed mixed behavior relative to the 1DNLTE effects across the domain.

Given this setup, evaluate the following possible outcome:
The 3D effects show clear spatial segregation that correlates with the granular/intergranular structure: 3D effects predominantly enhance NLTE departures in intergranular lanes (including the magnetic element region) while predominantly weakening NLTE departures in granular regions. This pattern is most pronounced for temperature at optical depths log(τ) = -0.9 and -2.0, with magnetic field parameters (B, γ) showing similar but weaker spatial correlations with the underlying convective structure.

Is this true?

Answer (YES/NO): NO